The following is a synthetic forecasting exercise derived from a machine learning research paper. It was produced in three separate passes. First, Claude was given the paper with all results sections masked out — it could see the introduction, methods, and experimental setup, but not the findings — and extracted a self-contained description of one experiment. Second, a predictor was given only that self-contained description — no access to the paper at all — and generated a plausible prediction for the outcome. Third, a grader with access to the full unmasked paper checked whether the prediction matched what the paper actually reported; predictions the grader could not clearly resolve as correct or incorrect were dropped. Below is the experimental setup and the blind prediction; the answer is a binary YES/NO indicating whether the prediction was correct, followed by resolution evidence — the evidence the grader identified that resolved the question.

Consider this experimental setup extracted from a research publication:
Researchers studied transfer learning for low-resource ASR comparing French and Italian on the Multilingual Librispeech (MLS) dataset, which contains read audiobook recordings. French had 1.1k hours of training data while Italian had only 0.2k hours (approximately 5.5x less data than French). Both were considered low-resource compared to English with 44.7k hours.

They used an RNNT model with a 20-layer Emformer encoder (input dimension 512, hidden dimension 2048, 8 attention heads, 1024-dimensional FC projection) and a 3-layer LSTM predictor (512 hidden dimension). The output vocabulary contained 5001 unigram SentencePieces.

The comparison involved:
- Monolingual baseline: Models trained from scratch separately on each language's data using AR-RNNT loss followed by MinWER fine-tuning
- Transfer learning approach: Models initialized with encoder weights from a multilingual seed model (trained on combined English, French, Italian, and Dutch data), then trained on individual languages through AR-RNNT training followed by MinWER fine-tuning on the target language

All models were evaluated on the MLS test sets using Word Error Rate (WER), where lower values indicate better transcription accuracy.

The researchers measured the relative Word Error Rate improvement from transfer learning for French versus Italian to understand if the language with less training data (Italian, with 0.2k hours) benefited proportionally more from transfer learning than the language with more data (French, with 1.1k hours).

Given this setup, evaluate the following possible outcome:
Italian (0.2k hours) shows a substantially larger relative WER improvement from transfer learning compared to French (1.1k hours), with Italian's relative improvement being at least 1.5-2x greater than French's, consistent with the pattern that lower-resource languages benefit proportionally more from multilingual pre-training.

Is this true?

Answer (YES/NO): NO